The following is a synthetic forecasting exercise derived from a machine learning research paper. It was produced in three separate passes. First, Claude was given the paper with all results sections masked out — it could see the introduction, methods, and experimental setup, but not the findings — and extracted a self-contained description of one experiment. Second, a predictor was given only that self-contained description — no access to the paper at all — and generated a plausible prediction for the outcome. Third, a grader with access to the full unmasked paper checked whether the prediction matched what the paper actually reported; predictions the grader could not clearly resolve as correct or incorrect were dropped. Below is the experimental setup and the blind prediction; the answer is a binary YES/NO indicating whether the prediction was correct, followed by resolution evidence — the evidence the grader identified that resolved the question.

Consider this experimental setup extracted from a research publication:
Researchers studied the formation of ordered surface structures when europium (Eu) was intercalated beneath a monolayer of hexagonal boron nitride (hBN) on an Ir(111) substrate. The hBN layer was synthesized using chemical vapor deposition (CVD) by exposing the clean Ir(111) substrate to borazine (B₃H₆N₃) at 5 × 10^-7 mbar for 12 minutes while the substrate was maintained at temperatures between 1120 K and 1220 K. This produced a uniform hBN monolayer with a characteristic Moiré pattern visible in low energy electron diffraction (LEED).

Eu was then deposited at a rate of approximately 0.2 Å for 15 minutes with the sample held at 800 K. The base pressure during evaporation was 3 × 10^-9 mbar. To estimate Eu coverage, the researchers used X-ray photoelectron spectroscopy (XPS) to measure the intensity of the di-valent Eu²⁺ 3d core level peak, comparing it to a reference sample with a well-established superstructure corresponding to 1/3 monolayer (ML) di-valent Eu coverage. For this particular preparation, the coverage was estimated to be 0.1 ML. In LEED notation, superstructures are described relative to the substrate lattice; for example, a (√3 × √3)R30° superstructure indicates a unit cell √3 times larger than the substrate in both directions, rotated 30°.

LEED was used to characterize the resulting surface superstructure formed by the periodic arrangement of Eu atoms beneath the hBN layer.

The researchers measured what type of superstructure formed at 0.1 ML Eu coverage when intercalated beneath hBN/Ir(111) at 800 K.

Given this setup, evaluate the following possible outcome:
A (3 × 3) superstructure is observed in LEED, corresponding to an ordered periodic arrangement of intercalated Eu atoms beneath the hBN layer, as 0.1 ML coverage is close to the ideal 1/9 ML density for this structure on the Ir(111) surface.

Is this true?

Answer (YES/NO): NO